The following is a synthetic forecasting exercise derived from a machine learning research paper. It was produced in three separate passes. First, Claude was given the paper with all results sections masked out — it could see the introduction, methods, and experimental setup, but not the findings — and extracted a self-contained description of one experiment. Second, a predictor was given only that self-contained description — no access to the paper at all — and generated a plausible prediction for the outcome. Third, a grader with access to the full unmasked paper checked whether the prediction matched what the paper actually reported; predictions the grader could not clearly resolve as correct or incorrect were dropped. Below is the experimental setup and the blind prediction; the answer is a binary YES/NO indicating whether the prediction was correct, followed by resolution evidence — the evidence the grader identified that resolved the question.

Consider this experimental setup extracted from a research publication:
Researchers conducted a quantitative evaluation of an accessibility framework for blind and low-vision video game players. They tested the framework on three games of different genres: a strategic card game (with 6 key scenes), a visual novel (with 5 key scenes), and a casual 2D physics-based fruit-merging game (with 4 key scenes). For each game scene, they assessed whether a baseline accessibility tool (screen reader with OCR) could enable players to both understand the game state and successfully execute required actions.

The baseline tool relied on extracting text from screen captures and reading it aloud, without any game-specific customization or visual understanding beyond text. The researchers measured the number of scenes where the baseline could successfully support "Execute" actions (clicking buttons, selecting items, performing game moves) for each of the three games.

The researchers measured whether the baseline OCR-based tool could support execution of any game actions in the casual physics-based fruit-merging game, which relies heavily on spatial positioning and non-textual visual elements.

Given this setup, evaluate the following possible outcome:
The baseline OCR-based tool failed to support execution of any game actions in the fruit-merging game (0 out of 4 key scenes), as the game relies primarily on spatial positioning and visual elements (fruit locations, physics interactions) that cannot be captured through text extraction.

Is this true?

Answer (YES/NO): YES